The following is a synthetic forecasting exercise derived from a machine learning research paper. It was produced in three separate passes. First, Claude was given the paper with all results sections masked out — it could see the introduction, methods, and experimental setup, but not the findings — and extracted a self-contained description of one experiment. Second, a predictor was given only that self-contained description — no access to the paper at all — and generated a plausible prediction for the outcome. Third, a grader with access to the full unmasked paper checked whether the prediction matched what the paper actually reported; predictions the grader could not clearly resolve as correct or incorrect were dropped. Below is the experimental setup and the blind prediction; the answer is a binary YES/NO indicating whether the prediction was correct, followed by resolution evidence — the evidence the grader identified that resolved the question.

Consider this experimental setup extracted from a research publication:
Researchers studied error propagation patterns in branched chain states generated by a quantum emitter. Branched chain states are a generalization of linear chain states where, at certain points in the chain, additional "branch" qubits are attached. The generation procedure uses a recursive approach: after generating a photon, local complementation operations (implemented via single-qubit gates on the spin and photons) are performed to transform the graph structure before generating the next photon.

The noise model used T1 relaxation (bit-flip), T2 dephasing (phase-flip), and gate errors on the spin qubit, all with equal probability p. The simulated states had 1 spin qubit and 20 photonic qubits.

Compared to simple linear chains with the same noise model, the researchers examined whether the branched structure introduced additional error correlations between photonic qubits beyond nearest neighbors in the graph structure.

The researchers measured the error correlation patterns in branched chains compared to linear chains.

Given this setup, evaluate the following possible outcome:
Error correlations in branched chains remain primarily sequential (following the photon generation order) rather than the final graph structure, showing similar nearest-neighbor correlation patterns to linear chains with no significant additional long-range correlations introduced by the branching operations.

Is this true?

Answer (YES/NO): YES